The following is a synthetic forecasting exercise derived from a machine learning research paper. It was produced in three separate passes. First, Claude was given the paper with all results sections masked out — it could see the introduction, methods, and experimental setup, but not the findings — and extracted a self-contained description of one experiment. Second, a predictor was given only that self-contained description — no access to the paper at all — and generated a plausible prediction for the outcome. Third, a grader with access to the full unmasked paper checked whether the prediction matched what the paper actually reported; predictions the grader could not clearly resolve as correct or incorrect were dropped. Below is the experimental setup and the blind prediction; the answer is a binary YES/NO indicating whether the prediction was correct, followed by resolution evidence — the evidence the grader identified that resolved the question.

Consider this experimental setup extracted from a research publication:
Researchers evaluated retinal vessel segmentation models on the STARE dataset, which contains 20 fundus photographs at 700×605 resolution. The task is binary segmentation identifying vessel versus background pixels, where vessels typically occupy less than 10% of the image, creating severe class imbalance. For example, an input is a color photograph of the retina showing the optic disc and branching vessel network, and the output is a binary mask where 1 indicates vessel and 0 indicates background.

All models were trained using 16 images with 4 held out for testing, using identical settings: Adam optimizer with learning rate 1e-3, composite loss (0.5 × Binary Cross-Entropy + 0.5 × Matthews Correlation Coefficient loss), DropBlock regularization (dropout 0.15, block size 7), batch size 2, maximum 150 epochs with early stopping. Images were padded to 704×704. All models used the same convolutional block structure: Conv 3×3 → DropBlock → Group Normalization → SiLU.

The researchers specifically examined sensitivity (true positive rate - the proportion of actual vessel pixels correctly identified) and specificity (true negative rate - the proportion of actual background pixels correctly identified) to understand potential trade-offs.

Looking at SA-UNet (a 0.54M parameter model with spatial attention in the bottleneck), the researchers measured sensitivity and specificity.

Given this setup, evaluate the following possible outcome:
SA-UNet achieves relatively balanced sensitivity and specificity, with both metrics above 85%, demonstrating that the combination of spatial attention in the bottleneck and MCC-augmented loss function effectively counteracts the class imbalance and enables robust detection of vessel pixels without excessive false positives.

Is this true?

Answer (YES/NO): YES